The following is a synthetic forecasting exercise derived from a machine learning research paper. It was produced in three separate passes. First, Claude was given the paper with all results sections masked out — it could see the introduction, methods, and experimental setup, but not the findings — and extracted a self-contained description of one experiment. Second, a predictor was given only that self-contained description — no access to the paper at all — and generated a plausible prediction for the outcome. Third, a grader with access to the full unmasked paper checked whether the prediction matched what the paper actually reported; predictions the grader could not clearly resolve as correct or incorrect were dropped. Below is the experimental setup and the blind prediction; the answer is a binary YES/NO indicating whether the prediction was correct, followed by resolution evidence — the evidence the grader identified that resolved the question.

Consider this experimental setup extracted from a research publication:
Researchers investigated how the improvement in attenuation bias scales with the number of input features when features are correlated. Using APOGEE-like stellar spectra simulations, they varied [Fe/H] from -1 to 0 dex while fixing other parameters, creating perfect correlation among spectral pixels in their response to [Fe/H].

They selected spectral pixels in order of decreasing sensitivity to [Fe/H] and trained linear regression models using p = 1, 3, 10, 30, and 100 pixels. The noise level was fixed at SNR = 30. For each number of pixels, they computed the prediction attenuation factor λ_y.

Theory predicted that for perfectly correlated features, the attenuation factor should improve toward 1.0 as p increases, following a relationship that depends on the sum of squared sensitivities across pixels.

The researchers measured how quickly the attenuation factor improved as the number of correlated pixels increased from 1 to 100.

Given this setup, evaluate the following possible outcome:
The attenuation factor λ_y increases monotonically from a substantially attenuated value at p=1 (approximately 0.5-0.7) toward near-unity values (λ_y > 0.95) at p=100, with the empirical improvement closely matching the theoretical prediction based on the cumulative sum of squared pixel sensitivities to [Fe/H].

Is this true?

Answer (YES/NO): NO